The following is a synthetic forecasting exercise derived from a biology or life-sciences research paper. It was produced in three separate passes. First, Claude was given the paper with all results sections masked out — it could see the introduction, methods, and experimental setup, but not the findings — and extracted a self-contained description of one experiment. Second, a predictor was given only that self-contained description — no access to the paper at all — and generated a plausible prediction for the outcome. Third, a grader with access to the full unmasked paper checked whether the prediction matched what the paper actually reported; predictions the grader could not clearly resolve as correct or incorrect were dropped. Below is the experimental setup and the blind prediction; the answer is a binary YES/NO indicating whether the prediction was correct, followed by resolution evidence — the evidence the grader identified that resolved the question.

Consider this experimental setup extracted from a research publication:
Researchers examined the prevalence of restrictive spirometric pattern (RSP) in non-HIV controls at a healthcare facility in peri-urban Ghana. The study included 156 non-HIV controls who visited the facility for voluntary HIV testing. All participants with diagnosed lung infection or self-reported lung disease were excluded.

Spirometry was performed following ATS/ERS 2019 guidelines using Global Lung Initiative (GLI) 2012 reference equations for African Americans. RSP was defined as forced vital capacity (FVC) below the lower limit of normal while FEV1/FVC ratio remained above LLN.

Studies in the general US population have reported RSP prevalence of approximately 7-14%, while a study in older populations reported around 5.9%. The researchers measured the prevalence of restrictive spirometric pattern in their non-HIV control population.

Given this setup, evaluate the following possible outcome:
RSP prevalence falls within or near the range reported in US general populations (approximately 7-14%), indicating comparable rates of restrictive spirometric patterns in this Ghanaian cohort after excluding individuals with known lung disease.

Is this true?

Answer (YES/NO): NO